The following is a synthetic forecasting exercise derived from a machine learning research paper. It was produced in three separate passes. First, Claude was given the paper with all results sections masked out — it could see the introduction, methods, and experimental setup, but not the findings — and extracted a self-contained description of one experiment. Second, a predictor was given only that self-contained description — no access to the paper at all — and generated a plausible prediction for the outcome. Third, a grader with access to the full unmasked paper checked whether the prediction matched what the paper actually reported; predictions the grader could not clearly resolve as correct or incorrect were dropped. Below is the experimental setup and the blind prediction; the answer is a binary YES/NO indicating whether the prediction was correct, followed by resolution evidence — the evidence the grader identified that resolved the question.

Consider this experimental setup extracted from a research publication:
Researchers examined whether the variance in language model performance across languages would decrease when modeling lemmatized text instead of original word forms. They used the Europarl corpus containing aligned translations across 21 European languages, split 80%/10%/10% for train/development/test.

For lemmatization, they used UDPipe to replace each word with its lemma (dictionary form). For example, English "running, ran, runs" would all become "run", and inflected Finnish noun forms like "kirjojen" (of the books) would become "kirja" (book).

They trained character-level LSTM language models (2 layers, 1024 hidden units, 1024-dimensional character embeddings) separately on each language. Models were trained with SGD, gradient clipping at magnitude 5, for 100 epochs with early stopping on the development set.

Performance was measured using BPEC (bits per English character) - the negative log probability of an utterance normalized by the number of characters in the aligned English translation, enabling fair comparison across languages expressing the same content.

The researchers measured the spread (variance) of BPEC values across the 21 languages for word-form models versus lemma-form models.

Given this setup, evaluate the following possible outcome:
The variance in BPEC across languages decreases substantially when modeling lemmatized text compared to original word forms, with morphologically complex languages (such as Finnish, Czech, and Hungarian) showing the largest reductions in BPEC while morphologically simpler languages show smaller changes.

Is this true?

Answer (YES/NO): YES